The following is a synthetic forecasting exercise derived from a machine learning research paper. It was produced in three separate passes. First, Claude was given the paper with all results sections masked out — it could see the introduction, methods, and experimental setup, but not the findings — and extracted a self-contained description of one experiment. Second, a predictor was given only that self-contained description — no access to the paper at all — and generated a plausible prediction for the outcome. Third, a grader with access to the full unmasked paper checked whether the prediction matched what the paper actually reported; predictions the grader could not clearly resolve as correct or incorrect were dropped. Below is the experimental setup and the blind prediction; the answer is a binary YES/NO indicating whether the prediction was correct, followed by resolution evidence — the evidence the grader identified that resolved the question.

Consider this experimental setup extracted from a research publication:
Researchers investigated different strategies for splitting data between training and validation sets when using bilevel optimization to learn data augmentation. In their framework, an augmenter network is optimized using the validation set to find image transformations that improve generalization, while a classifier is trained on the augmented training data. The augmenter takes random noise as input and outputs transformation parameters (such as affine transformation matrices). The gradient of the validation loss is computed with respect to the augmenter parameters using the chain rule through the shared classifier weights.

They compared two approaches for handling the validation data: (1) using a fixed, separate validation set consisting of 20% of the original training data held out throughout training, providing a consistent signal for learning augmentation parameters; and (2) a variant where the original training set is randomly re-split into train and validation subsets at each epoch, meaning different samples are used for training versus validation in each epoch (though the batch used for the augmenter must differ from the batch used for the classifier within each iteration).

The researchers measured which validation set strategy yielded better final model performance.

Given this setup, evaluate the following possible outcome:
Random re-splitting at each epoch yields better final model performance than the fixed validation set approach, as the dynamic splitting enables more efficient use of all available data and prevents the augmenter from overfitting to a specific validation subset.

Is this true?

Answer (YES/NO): YES